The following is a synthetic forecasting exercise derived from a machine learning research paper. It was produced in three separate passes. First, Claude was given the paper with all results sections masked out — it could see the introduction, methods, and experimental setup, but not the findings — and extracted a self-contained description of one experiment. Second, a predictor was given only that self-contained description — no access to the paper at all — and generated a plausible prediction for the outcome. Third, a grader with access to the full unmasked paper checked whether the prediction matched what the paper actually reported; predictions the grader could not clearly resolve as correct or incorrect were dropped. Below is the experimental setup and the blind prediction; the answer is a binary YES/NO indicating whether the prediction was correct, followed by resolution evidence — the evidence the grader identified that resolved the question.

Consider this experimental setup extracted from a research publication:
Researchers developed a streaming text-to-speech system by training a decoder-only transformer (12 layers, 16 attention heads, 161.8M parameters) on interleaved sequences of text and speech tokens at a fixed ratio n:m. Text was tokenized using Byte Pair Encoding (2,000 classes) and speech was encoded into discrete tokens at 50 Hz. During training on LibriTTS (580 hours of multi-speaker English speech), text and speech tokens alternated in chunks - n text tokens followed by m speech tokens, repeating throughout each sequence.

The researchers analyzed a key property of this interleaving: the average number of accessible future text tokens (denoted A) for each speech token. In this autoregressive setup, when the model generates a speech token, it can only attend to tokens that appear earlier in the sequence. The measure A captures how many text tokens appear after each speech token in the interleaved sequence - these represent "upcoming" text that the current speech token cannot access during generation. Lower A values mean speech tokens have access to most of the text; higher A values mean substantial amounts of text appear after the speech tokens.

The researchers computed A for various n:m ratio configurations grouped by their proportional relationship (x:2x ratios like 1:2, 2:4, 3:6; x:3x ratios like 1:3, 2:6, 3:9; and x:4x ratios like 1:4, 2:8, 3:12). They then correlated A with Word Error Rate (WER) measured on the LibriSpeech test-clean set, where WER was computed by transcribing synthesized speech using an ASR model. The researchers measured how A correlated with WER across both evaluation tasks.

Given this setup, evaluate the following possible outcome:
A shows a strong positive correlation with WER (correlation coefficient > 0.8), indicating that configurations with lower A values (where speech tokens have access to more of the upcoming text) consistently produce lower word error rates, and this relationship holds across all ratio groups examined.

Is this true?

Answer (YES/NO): NO